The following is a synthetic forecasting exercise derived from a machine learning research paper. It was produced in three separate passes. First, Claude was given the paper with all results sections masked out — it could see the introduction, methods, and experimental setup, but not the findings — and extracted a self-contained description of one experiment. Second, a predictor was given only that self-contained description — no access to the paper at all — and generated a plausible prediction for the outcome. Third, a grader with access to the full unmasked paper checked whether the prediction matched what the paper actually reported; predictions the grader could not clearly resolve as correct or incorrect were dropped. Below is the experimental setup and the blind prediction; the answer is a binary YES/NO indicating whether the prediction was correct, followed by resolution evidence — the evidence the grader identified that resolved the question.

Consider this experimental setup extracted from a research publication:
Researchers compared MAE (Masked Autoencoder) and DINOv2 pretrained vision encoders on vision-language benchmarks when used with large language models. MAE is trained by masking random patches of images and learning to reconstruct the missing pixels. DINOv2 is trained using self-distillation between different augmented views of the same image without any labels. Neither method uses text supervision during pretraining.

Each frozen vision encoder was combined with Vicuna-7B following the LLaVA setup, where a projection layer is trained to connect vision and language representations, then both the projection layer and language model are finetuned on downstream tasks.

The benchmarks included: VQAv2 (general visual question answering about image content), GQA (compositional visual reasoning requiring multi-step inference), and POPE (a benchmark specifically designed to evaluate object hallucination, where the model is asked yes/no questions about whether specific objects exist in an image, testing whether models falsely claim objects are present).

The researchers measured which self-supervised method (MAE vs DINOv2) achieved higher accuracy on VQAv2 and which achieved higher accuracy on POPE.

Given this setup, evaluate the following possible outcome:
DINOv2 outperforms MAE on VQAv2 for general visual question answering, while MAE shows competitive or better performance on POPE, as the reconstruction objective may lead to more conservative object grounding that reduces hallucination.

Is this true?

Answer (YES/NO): NO